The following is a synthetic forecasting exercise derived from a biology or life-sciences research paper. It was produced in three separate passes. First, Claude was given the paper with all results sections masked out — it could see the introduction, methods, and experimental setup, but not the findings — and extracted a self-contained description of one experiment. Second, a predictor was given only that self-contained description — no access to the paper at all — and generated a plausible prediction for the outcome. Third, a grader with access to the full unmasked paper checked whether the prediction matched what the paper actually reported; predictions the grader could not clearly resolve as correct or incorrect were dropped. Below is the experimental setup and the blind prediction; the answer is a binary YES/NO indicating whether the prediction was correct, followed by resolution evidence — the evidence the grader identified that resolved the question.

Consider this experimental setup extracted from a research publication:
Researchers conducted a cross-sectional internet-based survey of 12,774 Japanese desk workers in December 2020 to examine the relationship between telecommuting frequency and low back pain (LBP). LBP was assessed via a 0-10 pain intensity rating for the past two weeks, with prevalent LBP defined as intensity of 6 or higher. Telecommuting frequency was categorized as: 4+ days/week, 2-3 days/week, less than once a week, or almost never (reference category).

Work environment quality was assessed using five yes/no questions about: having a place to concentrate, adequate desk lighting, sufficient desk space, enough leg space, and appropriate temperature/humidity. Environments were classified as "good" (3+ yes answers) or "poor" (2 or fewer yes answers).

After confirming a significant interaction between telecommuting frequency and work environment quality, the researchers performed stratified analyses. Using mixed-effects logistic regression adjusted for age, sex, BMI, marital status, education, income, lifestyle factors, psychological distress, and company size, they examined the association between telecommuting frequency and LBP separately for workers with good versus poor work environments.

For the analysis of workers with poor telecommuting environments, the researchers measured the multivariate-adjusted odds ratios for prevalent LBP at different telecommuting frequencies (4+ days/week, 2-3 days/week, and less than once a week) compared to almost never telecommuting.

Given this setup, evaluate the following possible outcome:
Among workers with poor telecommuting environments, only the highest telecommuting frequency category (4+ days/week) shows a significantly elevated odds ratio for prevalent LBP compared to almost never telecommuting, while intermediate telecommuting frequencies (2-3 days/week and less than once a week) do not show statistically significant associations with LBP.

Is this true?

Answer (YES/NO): NO